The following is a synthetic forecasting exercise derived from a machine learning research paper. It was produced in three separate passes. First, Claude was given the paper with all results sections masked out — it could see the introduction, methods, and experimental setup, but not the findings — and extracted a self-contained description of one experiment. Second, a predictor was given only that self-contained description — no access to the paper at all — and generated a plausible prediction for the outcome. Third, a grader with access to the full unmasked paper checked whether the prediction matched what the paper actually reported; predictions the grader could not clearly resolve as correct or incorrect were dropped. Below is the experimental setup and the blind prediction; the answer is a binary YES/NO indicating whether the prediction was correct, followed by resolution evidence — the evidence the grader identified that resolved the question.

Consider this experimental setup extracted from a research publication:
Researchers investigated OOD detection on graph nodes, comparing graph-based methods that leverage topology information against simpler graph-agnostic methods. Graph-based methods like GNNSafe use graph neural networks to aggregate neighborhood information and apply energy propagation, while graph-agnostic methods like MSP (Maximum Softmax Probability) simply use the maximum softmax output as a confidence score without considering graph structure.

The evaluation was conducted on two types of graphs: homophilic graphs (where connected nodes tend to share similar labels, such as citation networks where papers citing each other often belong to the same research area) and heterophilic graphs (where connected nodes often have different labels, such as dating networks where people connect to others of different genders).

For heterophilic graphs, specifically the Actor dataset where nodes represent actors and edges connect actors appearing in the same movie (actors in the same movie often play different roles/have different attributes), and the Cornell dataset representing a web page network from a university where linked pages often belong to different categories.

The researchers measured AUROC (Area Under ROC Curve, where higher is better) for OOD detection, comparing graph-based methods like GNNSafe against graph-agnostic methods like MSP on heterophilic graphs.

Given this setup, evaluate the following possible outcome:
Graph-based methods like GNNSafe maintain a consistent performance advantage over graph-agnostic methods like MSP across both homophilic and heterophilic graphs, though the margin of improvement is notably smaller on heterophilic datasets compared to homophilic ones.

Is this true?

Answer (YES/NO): NO